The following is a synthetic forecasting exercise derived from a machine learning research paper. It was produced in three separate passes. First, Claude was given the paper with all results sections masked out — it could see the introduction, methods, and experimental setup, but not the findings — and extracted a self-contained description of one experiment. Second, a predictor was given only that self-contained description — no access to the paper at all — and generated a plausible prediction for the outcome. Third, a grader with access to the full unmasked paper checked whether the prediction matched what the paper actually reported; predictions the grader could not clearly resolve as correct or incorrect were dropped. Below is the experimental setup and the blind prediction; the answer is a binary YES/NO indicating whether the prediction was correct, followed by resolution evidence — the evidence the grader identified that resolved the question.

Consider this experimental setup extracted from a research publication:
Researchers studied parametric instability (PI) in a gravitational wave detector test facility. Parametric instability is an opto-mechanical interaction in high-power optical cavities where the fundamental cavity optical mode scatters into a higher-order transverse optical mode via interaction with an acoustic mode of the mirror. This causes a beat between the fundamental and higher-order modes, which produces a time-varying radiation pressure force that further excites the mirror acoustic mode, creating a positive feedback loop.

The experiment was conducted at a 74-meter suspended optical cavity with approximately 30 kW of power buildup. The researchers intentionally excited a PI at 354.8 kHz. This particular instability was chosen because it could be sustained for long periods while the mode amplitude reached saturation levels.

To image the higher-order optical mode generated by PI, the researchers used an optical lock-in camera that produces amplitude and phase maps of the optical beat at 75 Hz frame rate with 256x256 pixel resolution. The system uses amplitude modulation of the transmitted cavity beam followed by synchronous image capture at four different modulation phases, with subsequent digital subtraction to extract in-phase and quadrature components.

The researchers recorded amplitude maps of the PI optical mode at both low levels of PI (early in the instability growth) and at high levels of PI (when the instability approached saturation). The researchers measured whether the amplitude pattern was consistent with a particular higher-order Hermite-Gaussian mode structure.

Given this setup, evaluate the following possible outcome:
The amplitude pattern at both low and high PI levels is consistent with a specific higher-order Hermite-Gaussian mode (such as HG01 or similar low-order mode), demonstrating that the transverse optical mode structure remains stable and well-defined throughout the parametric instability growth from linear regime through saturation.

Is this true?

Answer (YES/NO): YES